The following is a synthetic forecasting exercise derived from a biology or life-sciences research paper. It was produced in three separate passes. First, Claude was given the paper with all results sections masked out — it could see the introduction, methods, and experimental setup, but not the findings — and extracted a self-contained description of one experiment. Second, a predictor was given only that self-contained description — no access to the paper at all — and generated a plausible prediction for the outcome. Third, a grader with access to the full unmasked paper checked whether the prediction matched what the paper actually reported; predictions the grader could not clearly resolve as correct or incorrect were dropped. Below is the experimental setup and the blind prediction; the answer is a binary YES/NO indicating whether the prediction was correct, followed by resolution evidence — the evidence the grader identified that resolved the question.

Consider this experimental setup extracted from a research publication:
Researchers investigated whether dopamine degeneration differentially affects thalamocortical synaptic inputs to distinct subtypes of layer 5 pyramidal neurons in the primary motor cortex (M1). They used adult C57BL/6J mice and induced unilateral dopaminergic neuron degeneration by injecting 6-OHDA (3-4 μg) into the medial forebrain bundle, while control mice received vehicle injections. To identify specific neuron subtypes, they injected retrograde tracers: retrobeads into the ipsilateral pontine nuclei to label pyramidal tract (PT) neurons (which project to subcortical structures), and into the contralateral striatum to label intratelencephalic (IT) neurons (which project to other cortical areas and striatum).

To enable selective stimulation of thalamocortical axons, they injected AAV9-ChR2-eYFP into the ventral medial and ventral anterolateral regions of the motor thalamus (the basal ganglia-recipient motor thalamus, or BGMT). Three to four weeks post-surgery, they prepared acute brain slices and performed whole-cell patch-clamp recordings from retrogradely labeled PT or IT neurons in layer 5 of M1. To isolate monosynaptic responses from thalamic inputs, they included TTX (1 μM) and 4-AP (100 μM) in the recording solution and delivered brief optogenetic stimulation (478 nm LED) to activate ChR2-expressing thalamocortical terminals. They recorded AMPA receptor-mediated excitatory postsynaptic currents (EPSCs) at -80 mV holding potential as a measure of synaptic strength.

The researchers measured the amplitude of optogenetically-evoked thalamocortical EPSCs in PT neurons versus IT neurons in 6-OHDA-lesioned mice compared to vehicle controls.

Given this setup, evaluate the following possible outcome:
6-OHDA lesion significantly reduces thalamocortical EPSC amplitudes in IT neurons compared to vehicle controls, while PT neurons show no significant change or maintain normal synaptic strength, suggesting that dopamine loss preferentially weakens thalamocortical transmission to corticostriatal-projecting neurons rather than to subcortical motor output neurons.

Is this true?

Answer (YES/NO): NO